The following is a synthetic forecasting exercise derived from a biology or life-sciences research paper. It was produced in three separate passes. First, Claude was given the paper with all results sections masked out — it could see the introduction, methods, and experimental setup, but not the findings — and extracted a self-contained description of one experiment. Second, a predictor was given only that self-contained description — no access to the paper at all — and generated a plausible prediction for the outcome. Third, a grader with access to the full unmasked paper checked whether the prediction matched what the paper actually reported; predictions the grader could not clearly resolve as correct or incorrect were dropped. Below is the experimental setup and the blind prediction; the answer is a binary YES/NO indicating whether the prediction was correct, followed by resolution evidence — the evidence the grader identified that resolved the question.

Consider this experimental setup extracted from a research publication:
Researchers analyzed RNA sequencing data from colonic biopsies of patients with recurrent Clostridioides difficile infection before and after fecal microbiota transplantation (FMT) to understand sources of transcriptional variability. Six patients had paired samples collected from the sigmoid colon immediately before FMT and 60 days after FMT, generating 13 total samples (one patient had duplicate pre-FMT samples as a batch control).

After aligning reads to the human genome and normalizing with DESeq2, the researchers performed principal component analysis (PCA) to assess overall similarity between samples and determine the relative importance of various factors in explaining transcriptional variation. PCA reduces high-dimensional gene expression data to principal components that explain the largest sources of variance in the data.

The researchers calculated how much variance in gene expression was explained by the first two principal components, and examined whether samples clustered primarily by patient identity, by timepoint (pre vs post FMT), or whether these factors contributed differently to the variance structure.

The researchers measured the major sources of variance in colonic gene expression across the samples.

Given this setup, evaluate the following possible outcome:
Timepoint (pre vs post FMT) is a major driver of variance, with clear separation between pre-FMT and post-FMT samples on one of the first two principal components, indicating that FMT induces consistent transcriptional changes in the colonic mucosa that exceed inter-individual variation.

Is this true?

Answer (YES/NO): NO